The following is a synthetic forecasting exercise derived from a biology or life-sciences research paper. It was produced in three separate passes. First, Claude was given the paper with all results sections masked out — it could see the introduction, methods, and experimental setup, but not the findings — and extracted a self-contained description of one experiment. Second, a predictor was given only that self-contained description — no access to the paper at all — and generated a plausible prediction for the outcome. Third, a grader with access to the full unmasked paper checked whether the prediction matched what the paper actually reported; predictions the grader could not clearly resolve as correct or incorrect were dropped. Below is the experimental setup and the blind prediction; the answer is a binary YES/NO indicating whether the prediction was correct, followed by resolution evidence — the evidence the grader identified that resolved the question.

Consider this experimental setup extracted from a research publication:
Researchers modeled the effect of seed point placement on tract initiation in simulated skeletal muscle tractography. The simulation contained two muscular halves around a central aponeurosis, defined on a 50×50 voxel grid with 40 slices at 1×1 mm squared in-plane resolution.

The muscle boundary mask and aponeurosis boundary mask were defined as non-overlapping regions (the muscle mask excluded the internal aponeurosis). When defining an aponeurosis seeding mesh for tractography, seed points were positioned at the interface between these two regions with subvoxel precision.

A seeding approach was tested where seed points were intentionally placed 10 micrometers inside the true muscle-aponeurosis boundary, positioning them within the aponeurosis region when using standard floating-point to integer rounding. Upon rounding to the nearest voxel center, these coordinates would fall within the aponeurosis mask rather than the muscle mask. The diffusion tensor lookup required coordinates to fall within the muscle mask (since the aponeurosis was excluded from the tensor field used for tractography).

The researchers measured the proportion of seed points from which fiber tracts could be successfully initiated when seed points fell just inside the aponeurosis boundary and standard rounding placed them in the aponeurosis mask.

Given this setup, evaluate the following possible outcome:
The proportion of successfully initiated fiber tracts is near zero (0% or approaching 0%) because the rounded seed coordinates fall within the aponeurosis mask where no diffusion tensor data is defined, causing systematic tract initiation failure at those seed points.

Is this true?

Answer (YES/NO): YES